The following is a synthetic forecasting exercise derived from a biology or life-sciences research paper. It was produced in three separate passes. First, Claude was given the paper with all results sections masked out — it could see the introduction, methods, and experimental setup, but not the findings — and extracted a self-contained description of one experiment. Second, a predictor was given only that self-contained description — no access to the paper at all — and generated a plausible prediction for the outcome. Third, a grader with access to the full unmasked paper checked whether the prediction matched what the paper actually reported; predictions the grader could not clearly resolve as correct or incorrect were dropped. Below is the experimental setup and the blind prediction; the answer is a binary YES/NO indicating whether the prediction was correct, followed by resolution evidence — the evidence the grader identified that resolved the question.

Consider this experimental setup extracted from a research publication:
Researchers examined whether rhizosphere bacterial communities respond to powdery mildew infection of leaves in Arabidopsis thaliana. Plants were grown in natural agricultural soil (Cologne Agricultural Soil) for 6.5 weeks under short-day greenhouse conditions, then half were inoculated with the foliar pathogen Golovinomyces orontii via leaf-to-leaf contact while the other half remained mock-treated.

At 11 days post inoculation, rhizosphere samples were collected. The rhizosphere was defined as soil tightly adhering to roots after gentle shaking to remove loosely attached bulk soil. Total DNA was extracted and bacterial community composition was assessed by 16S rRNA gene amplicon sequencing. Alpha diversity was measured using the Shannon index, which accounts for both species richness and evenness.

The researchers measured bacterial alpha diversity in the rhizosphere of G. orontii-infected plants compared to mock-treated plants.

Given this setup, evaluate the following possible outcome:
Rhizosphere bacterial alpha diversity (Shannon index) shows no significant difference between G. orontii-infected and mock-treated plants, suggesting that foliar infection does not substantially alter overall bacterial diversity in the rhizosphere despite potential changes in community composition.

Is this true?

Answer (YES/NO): YES